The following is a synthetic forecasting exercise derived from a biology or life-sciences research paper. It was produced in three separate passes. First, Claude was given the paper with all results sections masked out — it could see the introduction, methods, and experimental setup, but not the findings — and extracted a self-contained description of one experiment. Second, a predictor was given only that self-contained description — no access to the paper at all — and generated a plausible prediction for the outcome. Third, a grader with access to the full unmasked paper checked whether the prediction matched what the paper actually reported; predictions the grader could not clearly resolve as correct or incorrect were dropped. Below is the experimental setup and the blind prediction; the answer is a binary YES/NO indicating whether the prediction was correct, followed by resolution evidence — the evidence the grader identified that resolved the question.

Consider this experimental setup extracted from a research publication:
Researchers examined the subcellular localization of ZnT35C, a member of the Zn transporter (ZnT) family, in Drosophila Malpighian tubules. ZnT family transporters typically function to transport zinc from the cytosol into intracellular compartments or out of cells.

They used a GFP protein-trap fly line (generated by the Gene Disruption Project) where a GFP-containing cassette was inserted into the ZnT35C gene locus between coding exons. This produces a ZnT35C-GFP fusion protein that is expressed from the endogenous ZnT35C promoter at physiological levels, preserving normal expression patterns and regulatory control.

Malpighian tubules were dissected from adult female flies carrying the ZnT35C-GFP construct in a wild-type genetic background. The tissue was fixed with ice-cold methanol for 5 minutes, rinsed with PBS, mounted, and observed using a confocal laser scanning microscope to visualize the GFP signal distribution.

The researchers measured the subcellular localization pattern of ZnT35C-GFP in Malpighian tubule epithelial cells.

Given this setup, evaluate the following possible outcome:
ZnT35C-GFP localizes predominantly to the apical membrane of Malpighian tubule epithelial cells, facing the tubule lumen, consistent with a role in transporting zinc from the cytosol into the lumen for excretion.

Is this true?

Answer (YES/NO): NO